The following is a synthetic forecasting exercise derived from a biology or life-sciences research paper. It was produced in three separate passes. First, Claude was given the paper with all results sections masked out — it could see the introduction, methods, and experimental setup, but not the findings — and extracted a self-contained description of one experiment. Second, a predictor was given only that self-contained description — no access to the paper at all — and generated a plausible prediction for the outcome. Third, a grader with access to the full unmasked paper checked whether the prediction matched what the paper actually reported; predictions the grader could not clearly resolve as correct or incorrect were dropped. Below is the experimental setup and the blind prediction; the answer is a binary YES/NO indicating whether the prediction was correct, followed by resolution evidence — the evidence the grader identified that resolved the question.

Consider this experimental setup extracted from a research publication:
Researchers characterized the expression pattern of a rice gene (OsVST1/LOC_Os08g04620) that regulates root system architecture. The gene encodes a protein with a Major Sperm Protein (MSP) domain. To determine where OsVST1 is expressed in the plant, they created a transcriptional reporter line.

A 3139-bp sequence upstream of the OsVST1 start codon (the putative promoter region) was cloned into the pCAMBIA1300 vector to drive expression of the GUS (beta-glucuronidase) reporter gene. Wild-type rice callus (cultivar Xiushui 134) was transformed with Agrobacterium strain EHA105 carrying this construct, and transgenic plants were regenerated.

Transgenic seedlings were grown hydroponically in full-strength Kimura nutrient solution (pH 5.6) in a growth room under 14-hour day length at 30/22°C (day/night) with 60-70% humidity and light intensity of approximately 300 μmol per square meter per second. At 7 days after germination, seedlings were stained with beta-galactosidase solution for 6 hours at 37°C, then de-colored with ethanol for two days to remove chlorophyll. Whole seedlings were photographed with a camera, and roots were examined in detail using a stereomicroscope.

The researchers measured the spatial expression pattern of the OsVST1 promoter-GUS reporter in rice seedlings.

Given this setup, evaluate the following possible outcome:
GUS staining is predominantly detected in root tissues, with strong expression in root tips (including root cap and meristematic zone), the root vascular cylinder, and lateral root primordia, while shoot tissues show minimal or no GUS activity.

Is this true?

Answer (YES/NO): NO